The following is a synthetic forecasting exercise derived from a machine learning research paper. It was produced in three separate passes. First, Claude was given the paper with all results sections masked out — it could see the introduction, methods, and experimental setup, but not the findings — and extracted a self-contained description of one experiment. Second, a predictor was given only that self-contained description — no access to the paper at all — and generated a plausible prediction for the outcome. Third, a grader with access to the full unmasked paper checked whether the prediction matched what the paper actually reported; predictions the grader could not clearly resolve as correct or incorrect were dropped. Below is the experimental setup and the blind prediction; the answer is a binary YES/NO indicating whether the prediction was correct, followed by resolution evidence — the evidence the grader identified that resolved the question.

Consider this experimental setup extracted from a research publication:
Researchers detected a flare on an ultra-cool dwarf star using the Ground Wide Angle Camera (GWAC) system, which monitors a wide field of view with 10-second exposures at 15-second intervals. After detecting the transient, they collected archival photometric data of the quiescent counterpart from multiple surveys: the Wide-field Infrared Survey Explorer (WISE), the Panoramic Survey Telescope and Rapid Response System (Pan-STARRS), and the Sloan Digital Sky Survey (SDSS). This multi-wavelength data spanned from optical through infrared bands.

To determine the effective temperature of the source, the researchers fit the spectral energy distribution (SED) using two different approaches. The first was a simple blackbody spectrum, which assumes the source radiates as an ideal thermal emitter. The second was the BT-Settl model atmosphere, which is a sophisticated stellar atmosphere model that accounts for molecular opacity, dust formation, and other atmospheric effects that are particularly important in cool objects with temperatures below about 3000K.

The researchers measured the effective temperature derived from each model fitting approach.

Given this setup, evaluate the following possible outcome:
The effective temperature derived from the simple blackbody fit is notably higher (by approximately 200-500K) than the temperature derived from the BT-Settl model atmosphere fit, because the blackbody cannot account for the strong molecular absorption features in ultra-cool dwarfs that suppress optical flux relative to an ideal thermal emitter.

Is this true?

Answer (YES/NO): NO